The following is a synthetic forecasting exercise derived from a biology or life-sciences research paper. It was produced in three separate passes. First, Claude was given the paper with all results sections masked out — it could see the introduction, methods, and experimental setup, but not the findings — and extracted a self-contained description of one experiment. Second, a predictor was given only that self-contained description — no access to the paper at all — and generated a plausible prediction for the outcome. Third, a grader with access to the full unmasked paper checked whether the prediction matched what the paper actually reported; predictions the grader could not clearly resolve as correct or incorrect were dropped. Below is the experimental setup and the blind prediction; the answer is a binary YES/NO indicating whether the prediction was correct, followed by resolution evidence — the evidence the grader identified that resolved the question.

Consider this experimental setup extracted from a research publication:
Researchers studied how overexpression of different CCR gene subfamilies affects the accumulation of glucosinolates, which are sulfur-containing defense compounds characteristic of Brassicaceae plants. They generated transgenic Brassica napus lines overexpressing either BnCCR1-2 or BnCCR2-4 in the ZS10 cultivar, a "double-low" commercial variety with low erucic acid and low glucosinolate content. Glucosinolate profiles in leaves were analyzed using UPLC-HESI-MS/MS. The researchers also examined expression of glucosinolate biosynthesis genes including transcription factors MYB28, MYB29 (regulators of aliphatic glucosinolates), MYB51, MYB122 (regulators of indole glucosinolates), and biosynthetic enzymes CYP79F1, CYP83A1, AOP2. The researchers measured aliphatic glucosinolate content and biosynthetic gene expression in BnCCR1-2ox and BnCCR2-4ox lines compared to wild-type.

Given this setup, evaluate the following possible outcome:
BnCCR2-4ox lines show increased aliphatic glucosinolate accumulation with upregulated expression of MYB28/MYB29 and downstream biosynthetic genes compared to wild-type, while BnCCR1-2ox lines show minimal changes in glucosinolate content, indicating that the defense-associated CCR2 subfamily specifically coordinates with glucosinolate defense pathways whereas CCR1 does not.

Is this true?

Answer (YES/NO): NO